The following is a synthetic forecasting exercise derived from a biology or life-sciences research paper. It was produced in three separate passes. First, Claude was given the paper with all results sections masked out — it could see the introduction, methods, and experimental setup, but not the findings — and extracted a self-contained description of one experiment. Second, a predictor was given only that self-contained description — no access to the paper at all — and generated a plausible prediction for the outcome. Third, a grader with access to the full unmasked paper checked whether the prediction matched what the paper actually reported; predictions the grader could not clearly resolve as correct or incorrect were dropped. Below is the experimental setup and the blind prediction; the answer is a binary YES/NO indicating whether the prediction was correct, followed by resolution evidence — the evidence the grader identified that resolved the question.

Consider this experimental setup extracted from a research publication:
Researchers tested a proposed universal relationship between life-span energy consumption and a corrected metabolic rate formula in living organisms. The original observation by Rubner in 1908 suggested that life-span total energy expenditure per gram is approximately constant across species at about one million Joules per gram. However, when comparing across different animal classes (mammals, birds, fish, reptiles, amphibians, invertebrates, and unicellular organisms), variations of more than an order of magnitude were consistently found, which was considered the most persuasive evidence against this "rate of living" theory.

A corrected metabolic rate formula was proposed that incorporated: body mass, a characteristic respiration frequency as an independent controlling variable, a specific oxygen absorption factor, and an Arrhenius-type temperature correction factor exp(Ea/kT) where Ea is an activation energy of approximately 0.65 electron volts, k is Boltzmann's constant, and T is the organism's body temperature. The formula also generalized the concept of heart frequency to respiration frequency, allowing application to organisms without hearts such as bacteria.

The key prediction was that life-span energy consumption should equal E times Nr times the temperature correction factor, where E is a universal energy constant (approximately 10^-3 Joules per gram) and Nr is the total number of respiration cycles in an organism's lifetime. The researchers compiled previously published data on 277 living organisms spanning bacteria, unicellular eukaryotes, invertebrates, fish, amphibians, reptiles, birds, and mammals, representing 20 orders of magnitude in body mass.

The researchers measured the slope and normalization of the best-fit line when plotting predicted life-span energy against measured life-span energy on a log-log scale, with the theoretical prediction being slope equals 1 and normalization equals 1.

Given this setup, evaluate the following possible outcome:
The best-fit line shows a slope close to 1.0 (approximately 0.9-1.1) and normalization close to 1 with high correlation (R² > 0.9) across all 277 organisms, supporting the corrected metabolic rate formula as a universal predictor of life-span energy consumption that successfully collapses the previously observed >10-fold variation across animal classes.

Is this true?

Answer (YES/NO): YES